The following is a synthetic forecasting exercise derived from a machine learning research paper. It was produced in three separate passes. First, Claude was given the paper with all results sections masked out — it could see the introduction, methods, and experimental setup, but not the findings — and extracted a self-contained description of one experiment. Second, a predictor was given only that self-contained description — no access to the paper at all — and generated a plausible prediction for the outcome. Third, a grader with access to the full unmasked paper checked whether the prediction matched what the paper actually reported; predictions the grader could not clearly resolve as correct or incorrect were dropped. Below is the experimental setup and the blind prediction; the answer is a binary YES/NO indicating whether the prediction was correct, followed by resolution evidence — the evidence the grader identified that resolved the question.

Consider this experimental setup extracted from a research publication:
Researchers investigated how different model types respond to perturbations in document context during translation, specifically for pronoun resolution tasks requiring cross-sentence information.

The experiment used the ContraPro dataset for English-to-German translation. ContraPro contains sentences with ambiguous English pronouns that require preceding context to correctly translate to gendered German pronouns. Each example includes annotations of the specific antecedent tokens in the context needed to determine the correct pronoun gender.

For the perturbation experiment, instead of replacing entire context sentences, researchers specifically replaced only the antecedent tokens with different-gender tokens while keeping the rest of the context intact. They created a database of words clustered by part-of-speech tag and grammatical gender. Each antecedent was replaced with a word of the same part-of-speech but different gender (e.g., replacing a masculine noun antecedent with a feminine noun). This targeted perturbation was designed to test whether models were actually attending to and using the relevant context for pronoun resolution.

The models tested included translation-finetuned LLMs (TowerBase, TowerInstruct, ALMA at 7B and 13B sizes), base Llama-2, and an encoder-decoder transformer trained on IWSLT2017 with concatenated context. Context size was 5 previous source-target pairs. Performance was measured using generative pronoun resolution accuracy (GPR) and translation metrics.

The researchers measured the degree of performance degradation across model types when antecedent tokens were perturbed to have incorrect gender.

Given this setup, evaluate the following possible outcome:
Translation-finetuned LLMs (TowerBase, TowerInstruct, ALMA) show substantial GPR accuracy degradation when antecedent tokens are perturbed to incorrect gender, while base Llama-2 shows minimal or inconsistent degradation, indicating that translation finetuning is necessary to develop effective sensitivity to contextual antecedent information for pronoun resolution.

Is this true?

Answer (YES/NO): NO